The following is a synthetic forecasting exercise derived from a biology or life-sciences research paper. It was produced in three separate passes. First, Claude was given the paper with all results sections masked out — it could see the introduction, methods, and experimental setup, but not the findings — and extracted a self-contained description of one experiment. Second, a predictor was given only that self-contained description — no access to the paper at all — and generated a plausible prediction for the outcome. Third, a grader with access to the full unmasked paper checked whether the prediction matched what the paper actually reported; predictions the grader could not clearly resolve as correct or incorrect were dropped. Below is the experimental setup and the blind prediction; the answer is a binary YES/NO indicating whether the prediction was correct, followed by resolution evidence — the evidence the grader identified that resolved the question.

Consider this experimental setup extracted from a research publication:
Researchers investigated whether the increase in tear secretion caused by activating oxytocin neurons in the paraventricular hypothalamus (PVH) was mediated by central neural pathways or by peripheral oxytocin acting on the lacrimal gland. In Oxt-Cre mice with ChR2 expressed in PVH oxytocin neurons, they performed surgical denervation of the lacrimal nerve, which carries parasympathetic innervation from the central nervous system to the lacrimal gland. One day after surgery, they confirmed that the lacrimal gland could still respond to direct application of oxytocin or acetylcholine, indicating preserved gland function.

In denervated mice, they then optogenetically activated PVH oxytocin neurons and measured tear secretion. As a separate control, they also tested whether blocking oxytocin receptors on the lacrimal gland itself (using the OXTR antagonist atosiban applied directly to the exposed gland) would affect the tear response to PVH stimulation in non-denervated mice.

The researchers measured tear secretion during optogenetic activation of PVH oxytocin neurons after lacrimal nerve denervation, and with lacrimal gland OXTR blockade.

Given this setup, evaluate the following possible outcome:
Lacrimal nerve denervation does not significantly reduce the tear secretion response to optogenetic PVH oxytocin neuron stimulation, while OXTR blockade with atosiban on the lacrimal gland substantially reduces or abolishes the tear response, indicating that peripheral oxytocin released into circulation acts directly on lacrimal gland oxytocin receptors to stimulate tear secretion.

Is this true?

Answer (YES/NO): NO